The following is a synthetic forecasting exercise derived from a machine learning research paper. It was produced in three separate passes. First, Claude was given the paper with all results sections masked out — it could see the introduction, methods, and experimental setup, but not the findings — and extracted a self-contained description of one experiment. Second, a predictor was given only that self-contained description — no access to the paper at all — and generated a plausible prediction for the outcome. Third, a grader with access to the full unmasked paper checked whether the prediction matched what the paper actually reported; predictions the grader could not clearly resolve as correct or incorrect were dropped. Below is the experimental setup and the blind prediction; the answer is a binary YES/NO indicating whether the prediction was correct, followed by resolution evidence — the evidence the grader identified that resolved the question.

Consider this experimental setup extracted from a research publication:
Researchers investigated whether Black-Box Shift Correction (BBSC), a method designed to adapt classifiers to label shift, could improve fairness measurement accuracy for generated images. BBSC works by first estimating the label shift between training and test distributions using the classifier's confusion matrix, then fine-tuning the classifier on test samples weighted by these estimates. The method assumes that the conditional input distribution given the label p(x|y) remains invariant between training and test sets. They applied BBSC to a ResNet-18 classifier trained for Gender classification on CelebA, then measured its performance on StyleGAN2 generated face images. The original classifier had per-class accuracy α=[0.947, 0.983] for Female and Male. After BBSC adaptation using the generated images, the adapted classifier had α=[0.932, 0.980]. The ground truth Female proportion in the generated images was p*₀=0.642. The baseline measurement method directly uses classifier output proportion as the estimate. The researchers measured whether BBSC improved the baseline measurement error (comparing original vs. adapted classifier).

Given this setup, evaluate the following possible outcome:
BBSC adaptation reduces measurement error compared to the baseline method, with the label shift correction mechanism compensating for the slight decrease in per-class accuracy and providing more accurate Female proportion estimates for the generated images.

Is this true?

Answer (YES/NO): NO